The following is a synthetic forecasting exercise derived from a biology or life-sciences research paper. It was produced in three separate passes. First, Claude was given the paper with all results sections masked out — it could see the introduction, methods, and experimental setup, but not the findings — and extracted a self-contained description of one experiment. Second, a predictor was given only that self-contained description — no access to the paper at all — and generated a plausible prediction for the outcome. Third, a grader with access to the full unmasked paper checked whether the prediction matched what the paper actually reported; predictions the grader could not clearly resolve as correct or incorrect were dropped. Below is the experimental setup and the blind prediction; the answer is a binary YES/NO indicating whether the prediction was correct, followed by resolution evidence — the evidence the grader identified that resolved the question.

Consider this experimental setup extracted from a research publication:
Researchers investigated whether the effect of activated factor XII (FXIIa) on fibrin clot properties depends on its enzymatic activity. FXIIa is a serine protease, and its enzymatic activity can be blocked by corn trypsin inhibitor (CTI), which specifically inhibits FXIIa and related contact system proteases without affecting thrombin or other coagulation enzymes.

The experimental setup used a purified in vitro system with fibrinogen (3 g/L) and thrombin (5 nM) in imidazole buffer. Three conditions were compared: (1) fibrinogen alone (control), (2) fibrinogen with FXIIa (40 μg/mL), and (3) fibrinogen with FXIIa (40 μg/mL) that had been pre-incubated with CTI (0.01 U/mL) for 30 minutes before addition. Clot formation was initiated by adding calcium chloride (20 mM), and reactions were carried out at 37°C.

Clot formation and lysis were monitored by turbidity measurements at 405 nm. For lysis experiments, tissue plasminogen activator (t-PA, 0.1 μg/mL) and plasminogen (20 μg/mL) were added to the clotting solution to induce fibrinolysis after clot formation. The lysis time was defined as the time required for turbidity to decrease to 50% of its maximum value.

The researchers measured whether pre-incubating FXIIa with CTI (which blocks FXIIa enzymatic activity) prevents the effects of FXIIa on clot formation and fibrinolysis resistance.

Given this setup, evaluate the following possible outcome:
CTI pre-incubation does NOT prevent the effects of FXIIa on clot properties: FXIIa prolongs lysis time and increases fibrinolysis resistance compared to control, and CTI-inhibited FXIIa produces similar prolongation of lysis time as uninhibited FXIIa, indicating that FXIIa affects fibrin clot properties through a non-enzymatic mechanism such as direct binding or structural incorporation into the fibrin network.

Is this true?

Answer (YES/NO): NO